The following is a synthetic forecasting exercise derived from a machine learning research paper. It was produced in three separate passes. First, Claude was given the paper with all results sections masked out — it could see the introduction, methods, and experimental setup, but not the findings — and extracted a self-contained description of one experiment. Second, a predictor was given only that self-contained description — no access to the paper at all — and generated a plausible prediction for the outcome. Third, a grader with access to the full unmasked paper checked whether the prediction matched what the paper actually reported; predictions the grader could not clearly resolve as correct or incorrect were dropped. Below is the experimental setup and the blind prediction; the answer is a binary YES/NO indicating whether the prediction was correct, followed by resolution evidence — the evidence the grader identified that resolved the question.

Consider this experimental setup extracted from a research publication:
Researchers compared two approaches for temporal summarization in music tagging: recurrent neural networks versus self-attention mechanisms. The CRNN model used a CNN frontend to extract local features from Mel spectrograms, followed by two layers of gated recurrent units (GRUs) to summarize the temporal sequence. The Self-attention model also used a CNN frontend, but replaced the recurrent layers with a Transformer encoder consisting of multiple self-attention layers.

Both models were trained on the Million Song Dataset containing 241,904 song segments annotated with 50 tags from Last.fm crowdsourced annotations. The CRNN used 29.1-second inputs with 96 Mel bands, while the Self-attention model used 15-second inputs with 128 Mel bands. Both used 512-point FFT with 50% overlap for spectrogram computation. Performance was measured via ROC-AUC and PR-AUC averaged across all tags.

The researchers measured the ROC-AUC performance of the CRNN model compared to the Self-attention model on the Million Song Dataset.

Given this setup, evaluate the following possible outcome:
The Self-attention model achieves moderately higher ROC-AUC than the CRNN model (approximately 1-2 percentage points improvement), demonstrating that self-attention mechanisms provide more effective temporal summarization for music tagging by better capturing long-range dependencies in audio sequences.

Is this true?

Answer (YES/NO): NO